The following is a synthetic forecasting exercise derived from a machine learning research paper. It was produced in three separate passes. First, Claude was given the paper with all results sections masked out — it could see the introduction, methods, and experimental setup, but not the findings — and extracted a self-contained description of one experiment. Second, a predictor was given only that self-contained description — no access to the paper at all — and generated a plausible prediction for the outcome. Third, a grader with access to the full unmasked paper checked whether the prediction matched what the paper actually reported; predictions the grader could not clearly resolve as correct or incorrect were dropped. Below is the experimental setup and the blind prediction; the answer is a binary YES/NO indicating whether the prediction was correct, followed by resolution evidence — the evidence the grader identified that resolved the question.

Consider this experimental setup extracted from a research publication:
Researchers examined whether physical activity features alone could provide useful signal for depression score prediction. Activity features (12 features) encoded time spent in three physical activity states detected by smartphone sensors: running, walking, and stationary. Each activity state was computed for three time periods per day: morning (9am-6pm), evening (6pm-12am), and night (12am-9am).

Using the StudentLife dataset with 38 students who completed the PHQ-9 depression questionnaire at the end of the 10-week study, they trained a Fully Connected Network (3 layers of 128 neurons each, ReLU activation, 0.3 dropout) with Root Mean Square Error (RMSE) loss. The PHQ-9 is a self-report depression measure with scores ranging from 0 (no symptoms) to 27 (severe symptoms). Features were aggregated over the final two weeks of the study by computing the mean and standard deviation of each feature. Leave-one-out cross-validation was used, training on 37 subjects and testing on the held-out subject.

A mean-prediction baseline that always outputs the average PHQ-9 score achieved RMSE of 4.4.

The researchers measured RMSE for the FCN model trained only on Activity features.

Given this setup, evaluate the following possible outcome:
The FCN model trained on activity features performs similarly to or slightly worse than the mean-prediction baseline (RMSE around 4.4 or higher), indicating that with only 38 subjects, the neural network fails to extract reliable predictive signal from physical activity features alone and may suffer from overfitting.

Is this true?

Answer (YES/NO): YES